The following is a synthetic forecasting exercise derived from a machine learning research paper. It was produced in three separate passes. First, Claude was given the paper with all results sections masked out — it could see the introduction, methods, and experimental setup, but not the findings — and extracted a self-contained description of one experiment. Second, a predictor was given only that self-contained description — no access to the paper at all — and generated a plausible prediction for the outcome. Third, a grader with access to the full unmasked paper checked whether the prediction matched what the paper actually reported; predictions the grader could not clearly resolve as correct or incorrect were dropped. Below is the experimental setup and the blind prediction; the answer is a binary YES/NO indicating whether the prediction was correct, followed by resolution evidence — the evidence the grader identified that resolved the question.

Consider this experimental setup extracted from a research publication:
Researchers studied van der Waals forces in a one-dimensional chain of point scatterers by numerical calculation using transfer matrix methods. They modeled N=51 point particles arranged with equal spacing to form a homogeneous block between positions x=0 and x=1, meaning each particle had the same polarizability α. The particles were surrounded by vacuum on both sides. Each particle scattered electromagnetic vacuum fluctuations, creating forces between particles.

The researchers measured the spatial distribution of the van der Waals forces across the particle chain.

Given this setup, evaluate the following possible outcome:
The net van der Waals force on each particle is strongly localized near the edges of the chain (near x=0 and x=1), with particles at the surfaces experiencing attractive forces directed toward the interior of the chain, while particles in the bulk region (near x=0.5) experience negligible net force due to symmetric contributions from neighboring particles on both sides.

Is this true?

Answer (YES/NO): YES